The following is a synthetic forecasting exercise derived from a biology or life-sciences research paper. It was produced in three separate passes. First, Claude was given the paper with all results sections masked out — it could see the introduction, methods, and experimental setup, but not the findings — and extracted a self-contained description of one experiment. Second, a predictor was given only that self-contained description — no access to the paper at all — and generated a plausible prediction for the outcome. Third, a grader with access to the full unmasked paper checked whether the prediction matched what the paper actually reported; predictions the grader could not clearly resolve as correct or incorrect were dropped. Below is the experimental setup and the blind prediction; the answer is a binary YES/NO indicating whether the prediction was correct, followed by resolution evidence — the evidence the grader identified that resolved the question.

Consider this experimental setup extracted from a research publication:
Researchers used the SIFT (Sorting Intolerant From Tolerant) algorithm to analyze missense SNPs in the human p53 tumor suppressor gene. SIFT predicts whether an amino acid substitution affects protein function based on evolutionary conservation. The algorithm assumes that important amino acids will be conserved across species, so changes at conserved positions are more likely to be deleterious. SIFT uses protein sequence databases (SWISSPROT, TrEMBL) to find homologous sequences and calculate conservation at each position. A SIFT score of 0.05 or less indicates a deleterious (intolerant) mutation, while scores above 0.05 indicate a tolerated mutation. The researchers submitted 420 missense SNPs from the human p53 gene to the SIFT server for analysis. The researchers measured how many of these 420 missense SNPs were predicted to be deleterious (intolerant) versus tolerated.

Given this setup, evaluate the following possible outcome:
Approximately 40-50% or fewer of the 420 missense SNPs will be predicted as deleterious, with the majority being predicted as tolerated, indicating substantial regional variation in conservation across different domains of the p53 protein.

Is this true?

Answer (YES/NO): NO